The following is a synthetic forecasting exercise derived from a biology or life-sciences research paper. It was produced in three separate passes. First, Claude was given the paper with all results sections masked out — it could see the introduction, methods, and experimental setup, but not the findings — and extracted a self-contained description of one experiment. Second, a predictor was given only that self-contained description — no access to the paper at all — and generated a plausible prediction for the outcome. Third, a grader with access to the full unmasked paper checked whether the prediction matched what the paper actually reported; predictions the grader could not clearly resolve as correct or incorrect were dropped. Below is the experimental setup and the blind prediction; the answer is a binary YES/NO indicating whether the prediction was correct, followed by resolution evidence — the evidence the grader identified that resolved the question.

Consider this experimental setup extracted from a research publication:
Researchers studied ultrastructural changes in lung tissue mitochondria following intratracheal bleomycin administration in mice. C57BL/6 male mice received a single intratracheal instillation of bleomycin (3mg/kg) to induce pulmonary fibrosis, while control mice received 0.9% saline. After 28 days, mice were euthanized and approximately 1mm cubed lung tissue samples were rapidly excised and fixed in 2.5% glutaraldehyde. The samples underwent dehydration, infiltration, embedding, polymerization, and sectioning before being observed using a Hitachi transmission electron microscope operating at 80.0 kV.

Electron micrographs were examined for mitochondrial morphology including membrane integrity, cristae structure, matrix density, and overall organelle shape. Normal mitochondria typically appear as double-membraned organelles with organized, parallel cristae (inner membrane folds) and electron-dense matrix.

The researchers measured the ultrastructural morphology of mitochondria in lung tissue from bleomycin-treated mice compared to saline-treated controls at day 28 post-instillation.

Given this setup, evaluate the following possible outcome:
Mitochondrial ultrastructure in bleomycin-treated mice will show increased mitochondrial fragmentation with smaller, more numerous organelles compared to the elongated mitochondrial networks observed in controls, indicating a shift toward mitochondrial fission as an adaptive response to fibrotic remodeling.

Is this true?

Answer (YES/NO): NO